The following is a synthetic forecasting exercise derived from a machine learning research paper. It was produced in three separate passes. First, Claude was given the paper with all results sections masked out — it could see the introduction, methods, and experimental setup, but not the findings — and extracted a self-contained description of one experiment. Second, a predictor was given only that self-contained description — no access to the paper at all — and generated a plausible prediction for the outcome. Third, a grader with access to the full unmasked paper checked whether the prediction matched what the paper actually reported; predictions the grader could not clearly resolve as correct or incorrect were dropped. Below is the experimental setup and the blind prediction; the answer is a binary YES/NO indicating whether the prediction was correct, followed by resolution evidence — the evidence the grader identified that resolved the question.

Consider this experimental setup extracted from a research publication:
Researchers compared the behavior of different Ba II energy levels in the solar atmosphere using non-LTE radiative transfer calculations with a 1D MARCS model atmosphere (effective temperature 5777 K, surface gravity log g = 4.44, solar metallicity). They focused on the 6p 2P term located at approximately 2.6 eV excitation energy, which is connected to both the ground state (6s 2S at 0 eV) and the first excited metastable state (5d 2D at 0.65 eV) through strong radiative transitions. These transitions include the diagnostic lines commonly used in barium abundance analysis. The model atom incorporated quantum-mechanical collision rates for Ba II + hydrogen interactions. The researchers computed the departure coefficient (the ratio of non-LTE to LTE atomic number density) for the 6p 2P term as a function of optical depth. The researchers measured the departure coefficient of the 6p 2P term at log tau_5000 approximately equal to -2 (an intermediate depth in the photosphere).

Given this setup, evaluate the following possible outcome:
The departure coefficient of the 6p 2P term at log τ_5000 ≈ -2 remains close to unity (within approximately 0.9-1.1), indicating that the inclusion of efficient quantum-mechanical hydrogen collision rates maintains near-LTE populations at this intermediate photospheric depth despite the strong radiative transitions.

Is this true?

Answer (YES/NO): NO